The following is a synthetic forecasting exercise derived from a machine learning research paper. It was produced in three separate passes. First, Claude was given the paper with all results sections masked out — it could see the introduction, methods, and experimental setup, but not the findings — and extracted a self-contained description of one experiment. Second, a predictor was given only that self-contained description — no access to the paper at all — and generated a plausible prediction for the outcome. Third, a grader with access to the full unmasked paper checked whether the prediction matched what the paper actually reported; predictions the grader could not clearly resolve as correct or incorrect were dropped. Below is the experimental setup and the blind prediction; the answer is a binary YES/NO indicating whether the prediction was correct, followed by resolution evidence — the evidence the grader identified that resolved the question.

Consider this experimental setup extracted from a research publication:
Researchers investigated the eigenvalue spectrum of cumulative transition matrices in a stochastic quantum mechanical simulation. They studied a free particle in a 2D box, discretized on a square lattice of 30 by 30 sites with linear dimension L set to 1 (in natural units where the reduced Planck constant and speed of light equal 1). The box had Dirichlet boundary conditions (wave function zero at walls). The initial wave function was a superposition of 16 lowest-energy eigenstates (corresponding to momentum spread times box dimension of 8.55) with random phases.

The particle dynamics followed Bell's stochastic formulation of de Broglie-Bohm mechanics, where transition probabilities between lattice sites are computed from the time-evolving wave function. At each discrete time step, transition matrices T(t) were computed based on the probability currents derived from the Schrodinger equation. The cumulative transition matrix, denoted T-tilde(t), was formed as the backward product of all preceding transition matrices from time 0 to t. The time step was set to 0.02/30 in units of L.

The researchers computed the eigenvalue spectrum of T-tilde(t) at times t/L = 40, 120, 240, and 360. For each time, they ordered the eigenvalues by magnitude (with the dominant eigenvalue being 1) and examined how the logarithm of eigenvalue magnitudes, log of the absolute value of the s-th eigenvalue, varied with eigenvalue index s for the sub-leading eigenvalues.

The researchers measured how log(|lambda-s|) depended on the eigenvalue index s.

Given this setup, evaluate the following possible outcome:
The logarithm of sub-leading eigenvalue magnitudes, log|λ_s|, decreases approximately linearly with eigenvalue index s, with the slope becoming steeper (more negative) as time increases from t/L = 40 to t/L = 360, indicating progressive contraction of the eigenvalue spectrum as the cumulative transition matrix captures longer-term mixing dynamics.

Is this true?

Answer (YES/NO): YES